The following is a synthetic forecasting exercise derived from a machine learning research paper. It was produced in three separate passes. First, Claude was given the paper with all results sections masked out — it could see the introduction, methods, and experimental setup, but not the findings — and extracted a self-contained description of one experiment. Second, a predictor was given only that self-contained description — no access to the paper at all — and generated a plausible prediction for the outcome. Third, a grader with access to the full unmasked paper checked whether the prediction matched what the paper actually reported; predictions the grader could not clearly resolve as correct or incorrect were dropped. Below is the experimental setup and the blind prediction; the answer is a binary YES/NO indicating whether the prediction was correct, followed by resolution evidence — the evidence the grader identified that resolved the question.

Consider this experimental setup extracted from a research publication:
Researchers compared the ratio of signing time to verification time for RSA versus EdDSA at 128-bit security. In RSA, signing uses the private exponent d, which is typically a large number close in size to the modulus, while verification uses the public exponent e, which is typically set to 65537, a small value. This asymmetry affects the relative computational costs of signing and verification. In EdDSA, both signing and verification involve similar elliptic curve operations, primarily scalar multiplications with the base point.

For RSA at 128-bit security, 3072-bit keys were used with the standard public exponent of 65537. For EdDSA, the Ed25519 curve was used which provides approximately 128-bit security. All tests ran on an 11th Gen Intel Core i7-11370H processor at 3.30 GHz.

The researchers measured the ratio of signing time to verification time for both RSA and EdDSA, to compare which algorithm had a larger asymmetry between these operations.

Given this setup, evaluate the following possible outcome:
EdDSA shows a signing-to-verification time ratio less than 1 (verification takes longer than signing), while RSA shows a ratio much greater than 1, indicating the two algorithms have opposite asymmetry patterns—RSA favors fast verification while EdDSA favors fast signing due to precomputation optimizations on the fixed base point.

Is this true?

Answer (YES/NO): NO